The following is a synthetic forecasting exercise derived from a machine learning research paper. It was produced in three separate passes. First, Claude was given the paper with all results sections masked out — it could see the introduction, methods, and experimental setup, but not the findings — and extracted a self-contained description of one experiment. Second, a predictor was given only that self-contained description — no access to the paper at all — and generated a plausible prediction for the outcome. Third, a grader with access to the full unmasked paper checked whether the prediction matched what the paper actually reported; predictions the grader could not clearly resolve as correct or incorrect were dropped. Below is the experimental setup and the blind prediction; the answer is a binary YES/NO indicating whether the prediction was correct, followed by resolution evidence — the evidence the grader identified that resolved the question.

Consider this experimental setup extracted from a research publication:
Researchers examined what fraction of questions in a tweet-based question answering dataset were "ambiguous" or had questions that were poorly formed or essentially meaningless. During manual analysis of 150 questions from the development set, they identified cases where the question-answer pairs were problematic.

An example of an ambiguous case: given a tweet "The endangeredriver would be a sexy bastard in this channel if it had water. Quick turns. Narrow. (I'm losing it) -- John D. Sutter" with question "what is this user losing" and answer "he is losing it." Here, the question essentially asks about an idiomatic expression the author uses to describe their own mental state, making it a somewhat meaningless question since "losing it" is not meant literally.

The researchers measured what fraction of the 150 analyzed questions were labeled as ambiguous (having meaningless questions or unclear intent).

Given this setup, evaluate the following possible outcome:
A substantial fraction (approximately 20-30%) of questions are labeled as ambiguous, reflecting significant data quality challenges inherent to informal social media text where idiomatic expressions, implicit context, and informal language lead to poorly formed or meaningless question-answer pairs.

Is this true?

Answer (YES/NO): NO